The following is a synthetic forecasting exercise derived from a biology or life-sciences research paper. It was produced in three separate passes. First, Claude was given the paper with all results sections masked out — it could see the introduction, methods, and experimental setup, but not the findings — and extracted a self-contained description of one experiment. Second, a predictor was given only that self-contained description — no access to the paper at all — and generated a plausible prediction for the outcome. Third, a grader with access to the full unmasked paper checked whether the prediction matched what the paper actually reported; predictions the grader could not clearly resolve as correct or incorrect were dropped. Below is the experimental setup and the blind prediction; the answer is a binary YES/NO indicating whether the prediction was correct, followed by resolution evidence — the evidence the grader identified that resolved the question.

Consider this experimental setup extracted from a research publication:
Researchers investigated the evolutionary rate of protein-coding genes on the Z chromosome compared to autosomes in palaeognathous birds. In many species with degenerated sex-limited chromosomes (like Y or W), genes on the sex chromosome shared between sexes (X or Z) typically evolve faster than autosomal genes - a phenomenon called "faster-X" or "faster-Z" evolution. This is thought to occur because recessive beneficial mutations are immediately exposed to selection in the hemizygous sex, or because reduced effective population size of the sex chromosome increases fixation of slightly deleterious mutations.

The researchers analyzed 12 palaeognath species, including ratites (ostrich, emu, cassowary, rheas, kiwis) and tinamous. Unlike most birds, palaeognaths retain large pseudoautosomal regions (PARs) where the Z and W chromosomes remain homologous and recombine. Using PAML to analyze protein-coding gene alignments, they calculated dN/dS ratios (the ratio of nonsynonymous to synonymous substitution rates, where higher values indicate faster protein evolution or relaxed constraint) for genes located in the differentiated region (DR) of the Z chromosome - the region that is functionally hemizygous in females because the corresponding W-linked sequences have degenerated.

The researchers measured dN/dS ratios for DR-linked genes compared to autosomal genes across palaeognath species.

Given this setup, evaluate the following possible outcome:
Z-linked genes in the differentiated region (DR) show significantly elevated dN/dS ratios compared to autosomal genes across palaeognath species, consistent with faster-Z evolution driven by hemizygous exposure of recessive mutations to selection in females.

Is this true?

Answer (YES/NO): NO